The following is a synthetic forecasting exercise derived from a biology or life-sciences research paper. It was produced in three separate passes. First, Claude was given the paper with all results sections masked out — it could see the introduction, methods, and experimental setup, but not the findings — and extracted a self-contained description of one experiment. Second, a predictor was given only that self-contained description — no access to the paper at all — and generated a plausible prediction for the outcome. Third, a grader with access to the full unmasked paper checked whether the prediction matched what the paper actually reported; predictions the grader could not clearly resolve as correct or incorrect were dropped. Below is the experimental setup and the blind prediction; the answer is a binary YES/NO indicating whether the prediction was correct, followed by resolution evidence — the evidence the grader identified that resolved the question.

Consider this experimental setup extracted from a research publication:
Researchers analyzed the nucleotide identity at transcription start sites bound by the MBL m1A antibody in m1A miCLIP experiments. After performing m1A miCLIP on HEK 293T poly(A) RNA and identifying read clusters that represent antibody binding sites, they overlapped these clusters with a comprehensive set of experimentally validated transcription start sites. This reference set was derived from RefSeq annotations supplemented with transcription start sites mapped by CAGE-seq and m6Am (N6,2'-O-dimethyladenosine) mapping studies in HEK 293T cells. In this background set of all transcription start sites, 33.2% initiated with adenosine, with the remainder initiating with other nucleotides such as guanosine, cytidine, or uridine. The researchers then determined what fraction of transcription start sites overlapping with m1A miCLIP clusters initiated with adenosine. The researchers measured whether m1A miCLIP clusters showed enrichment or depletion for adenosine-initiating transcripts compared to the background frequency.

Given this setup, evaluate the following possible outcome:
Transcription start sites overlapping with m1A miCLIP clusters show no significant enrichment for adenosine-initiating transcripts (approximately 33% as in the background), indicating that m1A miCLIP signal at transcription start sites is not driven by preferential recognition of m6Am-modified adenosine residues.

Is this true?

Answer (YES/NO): NO